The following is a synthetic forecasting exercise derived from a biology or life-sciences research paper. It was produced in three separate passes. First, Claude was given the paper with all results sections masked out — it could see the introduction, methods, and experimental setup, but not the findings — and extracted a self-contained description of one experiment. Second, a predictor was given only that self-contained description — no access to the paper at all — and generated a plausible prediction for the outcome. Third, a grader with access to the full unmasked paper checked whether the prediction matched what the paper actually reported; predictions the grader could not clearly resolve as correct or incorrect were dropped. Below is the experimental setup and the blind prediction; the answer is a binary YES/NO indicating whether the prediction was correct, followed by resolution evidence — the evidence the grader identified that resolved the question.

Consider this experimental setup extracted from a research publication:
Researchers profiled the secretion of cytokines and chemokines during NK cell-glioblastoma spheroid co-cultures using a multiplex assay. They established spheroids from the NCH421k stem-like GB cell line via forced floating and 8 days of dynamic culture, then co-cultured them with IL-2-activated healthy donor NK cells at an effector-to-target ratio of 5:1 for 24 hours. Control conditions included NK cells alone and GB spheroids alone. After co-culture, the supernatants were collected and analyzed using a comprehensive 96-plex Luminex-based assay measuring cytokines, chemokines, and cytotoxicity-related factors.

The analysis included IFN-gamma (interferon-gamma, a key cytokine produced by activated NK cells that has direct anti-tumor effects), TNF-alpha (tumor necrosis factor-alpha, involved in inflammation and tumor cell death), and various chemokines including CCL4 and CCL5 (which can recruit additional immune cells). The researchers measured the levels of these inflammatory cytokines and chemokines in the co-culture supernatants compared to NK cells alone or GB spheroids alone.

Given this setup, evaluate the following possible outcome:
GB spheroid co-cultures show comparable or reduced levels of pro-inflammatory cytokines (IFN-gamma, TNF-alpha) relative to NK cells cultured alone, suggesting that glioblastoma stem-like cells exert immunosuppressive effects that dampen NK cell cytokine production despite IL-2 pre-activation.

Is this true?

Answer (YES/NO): NO